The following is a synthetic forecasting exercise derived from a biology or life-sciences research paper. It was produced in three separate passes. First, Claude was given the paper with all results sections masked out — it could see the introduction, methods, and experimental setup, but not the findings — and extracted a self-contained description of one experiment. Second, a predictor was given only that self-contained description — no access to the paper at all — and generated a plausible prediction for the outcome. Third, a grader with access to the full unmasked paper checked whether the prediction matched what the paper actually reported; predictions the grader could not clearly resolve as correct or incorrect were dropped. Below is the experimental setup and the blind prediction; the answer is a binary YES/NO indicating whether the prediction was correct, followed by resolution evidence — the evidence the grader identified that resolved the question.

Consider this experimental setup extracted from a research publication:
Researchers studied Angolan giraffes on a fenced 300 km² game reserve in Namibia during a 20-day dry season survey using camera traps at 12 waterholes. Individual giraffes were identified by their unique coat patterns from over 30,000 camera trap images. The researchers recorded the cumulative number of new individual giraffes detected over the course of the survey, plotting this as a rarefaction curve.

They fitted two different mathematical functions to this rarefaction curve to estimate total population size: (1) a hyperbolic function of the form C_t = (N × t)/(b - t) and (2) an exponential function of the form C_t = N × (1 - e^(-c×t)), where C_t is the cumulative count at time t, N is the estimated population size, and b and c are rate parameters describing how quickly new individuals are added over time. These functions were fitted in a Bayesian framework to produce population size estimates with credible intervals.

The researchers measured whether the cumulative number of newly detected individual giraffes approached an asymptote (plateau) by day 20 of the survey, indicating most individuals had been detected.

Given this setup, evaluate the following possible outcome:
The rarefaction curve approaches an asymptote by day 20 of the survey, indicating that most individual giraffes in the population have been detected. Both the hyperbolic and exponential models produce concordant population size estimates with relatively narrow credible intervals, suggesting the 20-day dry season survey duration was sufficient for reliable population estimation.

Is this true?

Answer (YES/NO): NO